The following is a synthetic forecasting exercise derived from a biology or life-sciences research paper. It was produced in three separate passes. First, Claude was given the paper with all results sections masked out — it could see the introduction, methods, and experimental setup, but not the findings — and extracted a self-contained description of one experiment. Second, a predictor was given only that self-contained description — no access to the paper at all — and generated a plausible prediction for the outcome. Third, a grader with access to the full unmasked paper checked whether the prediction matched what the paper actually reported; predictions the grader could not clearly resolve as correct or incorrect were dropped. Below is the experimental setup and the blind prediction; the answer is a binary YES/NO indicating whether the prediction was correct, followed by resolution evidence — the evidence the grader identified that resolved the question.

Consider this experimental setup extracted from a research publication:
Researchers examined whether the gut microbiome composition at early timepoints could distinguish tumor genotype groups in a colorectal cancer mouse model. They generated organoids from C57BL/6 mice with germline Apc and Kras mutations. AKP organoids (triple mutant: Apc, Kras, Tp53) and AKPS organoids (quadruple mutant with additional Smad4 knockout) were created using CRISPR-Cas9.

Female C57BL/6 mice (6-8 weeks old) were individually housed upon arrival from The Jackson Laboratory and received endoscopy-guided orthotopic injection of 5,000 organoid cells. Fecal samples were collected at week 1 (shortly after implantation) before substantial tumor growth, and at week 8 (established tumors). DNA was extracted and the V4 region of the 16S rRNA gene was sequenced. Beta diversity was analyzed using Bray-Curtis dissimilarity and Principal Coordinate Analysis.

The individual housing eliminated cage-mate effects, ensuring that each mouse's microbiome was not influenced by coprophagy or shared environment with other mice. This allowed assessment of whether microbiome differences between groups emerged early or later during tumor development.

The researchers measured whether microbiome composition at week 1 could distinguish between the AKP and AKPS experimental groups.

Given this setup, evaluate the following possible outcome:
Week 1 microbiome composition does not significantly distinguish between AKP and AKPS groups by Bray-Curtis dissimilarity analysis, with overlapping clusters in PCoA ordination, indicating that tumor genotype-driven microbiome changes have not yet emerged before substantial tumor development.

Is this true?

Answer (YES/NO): YES